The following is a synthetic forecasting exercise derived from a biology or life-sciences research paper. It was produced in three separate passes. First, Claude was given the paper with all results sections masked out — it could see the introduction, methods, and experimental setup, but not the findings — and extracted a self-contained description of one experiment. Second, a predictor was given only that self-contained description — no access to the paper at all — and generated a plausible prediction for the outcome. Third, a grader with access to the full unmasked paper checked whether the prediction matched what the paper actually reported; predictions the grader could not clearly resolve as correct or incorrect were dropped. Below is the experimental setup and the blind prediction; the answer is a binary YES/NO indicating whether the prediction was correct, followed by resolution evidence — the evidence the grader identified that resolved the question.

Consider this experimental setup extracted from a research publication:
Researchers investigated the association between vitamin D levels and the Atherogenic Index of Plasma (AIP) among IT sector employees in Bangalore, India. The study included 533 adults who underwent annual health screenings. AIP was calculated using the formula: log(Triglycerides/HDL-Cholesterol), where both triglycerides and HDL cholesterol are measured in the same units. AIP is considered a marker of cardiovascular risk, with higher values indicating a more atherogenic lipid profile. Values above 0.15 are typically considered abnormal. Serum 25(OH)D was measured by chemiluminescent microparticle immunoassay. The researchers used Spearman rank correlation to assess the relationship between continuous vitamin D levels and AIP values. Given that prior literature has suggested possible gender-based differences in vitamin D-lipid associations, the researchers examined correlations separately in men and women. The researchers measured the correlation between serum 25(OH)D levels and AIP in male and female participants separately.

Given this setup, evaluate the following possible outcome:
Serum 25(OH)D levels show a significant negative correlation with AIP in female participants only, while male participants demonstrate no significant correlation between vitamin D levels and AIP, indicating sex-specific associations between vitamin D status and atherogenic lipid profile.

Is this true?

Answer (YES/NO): NO